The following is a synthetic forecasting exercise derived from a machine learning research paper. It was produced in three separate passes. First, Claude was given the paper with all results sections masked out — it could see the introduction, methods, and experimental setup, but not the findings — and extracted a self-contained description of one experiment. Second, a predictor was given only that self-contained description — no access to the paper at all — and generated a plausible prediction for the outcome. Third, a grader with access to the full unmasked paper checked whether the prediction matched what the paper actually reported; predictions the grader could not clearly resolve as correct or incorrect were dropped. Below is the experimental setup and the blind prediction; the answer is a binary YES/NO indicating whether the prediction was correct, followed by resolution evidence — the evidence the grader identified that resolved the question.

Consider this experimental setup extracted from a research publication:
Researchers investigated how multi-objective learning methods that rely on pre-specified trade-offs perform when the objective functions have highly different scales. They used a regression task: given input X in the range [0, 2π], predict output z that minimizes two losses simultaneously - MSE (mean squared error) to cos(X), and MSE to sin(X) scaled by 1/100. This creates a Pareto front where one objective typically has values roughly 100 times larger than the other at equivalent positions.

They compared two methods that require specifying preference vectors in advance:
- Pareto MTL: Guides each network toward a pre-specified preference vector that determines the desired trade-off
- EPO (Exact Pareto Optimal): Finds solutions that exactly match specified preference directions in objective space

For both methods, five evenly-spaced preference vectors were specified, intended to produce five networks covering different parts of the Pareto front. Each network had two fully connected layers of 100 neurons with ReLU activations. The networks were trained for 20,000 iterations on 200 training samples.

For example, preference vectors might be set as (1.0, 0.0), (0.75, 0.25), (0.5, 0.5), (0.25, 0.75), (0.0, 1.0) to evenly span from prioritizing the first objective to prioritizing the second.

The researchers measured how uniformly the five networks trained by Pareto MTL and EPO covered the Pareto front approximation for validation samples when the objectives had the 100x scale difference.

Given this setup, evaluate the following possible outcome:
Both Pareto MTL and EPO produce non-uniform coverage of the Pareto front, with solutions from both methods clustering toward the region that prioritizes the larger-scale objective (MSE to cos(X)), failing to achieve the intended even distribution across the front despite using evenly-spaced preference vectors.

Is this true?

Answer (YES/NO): NO